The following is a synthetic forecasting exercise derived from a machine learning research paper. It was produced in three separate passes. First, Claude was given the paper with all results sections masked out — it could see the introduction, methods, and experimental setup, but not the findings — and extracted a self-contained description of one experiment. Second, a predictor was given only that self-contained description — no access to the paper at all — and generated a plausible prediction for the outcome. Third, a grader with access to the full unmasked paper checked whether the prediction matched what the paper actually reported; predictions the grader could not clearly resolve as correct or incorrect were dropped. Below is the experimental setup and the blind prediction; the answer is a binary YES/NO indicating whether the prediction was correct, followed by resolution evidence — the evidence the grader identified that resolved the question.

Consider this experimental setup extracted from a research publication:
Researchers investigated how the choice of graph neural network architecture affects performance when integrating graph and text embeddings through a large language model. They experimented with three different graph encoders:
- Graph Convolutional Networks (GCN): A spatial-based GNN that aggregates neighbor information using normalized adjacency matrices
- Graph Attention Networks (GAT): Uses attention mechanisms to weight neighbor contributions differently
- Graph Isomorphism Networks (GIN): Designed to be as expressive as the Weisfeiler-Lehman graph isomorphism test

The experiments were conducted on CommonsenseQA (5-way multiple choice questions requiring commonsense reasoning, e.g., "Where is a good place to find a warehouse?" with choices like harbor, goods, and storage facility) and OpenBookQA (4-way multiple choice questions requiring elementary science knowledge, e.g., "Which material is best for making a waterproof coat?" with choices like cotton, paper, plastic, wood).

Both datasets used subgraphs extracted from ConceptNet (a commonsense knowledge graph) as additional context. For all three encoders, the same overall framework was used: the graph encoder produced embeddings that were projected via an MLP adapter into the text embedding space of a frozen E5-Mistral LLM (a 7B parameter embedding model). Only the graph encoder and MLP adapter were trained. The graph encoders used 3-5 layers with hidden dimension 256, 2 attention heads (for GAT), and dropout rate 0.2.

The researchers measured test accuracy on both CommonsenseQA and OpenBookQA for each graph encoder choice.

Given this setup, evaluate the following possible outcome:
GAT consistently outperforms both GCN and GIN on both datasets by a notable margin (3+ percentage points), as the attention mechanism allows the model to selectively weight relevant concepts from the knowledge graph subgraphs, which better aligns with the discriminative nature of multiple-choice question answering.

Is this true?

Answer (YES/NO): NO